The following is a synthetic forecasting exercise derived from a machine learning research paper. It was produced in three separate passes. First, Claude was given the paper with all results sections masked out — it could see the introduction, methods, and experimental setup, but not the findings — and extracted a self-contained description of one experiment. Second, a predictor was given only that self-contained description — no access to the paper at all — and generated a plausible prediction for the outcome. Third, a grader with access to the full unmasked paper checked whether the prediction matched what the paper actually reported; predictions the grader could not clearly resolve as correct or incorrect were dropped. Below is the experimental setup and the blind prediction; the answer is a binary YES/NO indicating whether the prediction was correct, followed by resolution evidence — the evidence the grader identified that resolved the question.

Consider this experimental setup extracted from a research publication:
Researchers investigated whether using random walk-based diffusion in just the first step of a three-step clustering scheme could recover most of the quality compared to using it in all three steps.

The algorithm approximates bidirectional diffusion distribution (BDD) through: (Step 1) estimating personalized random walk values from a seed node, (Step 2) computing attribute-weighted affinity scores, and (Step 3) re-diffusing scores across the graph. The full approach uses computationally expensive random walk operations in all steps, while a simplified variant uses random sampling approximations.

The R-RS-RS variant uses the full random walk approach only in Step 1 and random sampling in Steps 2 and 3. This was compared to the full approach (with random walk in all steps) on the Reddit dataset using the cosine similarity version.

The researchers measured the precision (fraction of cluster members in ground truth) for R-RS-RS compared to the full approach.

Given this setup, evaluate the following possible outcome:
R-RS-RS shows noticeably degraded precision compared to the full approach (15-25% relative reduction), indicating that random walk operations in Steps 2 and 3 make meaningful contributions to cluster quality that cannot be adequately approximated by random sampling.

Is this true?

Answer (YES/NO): NO